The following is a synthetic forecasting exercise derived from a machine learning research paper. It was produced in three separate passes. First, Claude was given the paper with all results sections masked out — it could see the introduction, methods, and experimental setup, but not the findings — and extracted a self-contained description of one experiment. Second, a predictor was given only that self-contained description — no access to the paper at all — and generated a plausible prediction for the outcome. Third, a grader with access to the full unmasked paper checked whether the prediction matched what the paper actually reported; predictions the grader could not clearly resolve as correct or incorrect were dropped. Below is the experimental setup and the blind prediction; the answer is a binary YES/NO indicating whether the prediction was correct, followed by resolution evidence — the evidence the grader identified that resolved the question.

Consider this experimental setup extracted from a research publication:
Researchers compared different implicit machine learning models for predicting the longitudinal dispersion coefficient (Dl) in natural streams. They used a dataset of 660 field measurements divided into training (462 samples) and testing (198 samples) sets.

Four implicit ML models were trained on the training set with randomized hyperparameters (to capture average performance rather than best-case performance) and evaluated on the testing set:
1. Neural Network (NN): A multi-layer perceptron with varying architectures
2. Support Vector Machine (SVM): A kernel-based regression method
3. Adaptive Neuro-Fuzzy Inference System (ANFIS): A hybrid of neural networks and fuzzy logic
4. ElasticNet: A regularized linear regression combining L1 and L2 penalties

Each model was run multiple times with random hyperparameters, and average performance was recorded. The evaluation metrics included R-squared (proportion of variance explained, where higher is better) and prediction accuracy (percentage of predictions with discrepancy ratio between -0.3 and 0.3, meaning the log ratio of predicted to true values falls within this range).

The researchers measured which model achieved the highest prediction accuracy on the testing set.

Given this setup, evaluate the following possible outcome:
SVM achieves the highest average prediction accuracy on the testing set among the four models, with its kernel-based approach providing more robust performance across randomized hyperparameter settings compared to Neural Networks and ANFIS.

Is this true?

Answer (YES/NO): YES